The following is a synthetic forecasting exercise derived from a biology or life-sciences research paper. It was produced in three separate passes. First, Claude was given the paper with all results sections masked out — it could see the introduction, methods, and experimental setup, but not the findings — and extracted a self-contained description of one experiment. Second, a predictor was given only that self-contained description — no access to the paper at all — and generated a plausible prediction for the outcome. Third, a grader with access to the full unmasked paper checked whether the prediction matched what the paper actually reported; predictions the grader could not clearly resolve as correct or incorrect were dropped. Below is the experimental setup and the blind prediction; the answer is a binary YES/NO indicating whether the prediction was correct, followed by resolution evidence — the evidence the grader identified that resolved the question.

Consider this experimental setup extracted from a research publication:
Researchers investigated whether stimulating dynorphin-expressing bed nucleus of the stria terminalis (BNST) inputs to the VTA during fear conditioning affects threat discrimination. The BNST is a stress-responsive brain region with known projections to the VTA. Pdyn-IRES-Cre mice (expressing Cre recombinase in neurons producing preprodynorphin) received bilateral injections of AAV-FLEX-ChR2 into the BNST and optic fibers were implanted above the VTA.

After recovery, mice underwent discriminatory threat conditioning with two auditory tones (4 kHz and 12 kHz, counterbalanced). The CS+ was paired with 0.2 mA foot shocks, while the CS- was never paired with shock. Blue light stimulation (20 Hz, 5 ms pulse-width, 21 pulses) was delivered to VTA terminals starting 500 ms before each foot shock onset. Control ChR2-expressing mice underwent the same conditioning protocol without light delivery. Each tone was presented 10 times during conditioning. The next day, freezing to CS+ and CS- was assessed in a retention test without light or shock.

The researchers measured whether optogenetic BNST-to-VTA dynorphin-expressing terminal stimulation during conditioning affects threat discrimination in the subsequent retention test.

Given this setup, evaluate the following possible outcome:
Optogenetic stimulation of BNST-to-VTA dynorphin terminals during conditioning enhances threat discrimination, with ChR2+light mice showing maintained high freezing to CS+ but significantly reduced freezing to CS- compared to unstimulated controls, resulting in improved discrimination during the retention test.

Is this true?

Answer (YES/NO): NO